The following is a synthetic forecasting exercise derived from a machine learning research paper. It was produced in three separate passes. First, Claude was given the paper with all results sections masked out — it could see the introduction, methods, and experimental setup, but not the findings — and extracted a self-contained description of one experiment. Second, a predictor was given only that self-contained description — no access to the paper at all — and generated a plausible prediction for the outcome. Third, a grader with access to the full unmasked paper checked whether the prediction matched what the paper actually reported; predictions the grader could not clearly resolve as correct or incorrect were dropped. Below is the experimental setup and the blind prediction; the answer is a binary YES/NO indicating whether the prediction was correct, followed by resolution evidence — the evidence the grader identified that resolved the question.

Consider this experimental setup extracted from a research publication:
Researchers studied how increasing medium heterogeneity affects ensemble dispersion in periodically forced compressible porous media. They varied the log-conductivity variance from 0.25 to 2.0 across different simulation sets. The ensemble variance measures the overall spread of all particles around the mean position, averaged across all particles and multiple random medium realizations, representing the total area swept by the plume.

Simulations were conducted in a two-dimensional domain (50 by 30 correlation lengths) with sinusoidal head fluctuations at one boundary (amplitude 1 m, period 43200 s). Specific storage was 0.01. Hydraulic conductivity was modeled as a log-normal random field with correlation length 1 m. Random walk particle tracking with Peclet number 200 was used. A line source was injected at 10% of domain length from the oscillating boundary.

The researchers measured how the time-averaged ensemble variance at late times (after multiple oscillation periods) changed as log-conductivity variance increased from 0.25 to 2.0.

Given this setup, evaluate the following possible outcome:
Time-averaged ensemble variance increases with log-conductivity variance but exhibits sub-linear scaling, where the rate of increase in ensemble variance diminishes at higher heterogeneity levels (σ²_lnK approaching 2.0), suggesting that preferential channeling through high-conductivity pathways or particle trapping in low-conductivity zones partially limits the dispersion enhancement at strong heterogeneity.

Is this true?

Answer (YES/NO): NO